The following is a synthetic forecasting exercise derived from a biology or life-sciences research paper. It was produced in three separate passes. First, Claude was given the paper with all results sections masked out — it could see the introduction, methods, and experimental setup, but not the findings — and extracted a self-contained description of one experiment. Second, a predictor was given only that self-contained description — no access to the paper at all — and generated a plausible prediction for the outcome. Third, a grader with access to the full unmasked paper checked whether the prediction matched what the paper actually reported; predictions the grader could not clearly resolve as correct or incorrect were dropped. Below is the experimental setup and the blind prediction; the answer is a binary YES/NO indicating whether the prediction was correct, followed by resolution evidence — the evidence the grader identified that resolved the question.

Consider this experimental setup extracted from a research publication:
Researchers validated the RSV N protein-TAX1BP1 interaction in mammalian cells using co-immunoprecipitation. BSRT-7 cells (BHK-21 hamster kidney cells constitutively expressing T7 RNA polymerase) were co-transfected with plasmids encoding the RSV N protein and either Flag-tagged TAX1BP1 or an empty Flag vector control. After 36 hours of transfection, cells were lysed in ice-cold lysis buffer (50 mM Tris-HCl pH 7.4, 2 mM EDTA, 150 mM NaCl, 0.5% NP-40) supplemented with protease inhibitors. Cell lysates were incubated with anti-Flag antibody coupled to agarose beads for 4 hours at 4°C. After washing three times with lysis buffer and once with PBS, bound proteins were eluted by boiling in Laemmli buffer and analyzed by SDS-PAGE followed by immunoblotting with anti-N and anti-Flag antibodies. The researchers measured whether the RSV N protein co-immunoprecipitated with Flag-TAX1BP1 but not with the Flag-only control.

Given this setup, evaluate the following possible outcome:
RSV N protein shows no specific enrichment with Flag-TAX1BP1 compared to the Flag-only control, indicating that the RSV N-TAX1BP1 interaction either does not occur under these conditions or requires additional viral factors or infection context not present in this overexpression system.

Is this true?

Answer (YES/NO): NO